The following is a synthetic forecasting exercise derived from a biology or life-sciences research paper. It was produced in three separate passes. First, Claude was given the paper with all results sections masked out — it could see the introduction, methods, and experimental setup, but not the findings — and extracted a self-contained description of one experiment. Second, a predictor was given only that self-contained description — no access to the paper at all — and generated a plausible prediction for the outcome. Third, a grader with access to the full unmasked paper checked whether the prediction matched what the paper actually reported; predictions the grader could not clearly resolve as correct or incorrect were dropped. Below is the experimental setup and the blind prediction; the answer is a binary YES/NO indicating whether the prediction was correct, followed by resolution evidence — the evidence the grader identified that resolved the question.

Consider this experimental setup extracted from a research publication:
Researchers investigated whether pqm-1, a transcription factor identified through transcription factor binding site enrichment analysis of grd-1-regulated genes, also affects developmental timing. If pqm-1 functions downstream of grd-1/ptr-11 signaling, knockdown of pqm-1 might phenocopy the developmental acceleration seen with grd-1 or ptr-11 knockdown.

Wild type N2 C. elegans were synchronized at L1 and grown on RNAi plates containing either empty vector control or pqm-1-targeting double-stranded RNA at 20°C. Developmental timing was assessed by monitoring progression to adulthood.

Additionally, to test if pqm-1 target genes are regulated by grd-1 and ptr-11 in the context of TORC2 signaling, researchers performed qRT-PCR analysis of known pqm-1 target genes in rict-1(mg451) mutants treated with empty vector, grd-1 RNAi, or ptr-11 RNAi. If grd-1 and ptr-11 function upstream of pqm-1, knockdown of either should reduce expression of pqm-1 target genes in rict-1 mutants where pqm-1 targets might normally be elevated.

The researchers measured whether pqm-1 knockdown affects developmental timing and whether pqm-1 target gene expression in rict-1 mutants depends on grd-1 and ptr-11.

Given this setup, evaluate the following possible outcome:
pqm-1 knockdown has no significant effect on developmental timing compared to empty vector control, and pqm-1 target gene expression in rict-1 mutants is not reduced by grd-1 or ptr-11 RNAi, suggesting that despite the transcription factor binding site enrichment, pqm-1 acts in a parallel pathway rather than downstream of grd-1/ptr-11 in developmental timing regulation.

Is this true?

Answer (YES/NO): NO